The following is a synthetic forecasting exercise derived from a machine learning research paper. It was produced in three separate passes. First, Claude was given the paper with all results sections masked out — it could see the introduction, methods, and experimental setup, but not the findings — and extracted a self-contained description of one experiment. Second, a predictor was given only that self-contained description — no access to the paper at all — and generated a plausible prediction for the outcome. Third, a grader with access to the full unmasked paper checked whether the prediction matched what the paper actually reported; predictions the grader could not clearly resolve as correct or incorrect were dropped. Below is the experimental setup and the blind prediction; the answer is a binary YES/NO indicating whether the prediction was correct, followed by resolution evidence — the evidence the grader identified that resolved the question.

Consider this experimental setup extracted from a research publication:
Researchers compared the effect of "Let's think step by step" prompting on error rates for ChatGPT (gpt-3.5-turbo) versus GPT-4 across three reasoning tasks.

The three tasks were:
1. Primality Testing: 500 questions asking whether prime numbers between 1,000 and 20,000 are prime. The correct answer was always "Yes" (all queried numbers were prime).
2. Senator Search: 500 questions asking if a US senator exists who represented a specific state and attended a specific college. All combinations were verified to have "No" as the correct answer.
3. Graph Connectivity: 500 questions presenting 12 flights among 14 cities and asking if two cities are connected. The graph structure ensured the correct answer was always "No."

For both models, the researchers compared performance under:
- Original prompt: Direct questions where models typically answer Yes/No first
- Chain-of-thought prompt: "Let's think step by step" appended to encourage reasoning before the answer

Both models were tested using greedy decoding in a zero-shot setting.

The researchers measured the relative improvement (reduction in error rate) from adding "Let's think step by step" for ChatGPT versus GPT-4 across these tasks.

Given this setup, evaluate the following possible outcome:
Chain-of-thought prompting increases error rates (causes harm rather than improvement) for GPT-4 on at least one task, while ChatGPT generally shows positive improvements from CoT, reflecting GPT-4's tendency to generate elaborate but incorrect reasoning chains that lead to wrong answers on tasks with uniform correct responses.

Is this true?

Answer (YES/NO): NO